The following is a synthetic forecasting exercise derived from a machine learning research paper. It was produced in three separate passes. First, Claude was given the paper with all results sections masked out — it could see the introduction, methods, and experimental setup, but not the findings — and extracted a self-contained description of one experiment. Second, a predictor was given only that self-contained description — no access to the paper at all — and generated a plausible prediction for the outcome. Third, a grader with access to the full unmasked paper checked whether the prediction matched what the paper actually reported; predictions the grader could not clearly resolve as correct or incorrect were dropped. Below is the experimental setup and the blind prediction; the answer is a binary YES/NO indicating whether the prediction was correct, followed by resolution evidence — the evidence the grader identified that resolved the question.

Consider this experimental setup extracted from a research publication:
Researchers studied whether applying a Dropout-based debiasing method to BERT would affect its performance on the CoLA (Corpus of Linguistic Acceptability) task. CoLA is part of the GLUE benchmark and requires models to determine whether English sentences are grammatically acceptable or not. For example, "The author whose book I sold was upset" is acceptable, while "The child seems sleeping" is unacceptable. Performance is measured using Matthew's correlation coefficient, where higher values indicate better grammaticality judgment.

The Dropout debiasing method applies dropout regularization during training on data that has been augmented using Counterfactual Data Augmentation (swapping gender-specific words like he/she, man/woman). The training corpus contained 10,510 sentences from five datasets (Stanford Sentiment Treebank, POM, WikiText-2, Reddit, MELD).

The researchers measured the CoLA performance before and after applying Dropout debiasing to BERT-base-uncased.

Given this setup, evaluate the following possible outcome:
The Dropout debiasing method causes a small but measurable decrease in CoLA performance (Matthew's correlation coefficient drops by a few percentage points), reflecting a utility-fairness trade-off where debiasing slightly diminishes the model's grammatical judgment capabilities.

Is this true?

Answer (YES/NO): NO